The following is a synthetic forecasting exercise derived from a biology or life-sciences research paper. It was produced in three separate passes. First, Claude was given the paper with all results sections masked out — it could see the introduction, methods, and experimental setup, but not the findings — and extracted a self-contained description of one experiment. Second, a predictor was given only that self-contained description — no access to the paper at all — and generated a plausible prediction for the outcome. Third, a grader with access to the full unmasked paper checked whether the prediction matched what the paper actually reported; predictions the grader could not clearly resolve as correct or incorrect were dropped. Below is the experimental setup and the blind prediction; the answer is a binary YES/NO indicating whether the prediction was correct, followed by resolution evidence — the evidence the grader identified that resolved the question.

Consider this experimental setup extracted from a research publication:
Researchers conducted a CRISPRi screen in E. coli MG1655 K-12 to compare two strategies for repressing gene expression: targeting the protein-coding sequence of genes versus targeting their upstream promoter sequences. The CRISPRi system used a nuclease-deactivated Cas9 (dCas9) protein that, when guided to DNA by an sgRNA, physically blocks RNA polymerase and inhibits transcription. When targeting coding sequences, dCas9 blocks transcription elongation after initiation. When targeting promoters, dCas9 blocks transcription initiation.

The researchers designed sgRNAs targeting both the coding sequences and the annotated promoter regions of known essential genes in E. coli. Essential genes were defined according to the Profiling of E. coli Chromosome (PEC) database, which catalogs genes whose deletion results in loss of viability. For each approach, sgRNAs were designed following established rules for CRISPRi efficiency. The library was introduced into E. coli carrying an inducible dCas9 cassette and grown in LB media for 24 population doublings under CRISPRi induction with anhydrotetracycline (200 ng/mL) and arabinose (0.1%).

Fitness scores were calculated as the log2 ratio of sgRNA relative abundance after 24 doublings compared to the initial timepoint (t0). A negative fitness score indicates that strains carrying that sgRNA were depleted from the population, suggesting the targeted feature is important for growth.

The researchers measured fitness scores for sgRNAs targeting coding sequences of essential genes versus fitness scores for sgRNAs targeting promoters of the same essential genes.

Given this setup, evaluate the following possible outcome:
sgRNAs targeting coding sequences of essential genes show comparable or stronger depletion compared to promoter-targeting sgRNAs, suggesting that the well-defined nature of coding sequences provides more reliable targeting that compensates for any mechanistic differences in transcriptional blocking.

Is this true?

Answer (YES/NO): YES